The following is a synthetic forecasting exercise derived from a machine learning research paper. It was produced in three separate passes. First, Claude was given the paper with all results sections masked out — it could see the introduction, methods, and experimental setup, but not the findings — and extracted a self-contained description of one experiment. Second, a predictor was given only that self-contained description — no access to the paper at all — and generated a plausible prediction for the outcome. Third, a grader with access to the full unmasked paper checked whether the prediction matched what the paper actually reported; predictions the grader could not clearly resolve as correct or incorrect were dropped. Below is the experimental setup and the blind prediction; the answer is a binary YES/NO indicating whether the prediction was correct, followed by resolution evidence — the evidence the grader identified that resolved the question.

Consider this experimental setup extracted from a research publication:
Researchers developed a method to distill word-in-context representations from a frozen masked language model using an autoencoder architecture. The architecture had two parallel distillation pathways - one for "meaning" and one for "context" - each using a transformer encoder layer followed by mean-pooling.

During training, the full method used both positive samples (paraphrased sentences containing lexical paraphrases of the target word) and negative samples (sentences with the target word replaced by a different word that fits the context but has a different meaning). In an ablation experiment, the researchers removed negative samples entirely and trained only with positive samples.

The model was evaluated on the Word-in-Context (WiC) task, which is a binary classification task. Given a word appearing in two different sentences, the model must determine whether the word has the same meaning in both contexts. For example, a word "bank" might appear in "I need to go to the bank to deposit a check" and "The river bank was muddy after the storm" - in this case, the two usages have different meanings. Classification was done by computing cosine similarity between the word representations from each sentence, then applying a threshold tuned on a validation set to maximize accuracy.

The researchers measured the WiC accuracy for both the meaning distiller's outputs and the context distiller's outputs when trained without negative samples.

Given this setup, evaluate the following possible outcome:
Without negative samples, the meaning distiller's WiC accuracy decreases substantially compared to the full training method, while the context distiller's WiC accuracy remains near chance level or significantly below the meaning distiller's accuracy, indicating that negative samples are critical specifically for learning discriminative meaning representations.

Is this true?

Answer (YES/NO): NO